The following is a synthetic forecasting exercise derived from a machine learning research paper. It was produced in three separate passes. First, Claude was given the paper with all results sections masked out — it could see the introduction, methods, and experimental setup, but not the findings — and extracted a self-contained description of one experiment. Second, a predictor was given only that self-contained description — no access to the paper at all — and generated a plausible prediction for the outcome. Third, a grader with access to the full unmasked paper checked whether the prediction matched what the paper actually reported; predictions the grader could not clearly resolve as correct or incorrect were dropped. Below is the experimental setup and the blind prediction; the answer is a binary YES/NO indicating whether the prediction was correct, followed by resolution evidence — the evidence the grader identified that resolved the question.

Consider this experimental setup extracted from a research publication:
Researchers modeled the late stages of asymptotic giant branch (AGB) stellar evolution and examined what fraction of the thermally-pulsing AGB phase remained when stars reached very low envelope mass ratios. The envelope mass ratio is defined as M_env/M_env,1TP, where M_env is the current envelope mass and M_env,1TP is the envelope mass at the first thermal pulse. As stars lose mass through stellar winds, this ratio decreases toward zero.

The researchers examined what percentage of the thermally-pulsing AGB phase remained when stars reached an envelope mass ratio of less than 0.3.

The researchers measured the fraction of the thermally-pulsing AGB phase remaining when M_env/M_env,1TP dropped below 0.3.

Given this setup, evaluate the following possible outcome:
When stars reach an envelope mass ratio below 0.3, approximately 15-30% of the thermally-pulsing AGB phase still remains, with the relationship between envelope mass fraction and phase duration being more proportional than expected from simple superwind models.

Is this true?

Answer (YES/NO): NO